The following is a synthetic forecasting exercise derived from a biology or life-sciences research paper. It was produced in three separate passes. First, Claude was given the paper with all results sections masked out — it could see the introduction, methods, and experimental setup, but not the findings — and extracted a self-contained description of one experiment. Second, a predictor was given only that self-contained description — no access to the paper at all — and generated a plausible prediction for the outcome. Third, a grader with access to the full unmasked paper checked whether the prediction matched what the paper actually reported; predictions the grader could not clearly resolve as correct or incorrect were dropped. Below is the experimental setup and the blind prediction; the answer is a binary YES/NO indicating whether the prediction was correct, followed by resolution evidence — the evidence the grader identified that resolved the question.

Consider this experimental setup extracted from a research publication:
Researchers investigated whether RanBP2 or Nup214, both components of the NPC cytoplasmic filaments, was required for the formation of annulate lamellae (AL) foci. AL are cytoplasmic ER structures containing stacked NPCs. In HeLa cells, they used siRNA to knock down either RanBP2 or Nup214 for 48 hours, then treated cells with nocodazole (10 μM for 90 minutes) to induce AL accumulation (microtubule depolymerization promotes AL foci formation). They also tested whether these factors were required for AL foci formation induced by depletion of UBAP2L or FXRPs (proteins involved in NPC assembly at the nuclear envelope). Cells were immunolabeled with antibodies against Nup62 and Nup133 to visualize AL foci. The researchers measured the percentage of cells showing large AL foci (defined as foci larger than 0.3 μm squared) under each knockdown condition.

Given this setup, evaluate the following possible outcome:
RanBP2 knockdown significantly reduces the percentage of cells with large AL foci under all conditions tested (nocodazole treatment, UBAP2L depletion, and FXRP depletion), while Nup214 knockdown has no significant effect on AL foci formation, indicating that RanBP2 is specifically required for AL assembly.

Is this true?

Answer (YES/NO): YES